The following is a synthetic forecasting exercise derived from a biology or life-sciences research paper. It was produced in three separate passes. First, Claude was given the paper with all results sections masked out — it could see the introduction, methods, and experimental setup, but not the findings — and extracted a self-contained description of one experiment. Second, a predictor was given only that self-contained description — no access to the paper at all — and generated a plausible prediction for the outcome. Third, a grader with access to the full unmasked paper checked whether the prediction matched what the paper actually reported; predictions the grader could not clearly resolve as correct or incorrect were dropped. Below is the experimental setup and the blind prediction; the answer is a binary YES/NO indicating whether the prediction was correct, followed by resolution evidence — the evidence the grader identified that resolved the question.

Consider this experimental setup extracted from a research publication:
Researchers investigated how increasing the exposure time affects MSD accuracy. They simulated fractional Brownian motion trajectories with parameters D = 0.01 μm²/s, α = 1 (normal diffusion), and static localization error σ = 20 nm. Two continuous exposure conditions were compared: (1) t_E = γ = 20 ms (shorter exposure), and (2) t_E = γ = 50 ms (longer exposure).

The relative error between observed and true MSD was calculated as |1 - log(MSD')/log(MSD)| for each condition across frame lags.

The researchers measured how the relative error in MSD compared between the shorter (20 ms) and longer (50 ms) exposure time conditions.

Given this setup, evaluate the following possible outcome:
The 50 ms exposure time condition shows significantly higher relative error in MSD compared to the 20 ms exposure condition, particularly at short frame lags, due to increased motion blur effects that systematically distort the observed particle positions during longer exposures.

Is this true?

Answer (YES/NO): NO